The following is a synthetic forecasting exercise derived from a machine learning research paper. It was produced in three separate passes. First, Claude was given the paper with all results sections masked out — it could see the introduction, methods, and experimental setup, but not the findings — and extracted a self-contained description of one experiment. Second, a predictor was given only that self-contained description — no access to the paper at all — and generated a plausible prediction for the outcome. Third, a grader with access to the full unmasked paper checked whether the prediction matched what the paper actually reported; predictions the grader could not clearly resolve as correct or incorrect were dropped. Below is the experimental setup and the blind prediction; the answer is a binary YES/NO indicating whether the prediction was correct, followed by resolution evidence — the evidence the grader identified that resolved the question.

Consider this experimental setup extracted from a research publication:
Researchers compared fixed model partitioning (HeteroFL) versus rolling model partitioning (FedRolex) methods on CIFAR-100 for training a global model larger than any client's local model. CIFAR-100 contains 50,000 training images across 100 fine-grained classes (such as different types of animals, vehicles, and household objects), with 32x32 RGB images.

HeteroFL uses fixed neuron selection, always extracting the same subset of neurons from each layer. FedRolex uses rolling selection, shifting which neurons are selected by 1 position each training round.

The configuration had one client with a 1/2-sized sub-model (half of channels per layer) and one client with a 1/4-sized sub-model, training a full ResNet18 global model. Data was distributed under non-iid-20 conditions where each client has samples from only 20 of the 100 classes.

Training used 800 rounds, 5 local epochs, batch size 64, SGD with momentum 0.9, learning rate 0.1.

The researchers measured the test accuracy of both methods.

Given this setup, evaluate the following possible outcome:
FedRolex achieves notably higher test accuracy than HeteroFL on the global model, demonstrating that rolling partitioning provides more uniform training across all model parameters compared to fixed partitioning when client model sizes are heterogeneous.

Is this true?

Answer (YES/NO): YES